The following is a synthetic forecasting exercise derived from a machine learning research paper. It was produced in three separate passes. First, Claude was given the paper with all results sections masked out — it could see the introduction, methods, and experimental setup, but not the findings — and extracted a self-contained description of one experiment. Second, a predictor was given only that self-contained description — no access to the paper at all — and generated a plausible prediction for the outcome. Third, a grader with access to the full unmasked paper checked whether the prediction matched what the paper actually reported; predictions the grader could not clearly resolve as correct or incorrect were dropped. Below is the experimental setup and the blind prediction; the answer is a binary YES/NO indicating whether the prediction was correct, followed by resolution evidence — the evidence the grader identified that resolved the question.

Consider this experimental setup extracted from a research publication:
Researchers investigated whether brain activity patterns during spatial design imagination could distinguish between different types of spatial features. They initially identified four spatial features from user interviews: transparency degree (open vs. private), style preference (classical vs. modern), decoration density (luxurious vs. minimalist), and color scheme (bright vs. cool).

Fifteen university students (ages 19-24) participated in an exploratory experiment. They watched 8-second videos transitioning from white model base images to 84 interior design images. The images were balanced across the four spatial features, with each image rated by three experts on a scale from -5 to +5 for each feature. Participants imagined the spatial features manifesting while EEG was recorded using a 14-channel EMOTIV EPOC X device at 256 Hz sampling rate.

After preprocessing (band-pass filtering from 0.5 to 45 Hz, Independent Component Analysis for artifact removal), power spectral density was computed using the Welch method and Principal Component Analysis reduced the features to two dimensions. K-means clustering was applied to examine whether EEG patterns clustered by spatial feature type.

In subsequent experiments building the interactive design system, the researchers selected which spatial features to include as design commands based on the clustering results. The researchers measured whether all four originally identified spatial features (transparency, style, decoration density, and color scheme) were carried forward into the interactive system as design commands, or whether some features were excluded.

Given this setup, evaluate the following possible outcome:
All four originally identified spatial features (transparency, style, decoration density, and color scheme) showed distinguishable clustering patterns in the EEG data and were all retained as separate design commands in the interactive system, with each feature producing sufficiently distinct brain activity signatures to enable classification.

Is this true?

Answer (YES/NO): NO